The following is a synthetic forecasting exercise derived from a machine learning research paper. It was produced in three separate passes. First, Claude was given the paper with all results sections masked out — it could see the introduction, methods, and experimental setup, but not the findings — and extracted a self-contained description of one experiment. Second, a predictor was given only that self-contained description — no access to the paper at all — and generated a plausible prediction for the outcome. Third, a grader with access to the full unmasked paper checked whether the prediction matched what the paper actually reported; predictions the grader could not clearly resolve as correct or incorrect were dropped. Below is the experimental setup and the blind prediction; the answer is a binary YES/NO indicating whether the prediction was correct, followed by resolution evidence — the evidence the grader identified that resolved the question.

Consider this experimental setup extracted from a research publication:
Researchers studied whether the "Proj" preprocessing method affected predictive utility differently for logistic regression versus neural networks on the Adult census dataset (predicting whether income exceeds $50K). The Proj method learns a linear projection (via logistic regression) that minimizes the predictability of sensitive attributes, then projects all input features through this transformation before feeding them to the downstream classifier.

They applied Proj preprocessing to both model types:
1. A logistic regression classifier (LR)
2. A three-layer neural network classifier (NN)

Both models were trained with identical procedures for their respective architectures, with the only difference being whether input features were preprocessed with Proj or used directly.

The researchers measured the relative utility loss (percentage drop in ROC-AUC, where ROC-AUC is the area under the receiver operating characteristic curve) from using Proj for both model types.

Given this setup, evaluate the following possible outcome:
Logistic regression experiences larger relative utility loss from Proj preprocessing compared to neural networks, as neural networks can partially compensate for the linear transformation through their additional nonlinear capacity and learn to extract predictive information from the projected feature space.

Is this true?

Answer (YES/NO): YES